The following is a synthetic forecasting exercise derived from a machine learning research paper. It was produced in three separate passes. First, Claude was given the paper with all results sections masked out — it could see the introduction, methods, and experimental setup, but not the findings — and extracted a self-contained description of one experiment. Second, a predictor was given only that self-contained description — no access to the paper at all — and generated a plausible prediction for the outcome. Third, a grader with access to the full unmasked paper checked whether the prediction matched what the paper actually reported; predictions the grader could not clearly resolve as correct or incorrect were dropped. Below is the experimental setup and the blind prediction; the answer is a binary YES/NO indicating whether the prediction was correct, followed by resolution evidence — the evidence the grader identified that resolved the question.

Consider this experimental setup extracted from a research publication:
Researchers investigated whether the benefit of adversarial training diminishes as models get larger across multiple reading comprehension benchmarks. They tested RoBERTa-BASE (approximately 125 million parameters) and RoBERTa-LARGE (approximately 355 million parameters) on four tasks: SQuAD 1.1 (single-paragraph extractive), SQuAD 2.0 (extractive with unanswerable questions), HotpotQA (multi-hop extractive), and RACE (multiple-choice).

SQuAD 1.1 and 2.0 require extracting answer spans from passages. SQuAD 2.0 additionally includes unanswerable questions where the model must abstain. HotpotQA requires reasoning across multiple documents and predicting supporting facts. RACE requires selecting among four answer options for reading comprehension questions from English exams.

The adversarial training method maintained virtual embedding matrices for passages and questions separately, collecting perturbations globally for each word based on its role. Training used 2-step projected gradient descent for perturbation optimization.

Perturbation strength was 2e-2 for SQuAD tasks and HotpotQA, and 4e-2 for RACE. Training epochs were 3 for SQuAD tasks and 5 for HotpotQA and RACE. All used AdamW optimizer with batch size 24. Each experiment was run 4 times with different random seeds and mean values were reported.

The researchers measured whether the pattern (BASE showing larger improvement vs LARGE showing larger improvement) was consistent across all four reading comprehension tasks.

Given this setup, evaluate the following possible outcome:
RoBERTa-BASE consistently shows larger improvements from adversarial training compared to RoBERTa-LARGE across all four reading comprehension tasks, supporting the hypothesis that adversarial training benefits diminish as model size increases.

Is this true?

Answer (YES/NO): YES